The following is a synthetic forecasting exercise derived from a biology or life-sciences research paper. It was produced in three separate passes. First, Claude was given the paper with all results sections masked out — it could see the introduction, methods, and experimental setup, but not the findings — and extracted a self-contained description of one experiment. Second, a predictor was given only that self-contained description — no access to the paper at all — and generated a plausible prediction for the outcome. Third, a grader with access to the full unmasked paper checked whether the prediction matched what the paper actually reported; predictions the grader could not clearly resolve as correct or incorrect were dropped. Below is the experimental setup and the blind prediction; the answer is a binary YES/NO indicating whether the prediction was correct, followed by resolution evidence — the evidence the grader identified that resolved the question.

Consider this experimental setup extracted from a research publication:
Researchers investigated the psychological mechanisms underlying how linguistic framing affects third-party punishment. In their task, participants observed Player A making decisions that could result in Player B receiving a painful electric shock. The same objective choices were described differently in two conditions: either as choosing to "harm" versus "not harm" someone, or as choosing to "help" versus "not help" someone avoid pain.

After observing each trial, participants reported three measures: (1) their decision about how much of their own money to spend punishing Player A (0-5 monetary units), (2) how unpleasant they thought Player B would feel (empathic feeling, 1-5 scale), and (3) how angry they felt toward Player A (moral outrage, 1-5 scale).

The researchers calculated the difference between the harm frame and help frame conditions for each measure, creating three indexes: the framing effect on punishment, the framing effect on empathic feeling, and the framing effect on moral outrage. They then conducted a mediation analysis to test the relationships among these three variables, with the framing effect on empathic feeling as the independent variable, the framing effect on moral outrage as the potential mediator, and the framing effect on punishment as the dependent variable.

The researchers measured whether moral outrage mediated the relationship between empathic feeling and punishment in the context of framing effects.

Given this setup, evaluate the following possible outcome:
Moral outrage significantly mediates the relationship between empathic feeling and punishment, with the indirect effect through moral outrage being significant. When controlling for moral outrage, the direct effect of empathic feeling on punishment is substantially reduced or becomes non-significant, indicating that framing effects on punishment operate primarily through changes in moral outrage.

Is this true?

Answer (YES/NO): YES